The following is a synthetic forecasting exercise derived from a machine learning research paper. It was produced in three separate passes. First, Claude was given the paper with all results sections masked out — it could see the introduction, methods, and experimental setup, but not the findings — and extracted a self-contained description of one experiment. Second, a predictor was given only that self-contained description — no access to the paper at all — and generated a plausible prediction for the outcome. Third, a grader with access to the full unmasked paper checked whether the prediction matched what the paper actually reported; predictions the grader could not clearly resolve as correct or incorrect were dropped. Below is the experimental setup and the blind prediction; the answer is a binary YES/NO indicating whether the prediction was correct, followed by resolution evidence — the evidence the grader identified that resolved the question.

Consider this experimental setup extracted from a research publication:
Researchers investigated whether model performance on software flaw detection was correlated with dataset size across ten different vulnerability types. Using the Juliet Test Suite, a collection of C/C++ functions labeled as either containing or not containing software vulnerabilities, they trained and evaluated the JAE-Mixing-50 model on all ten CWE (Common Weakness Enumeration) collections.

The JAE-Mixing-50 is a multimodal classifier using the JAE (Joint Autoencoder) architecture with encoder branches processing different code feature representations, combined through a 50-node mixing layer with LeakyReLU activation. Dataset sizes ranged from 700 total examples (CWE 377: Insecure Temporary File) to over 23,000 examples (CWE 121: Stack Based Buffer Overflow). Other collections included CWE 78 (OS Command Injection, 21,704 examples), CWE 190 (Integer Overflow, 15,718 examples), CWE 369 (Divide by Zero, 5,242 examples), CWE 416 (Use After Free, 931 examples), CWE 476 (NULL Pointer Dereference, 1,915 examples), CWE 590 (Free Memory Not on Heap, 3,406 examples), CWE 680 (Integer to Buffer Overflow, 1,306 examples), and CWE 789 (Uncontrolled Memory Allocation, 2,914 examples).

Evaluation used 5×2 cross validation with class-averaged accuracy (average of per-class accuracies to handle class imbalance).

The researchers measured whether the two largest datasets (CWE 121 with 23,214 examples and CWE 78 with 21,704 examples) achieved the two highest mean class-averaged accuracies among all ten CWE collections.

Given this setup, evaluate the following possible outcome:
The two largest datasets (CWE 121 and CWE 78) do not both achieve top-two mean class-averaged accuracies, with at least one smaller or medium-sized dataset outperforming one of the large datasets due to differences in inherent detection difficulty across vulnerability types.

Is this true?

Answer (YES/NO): YES